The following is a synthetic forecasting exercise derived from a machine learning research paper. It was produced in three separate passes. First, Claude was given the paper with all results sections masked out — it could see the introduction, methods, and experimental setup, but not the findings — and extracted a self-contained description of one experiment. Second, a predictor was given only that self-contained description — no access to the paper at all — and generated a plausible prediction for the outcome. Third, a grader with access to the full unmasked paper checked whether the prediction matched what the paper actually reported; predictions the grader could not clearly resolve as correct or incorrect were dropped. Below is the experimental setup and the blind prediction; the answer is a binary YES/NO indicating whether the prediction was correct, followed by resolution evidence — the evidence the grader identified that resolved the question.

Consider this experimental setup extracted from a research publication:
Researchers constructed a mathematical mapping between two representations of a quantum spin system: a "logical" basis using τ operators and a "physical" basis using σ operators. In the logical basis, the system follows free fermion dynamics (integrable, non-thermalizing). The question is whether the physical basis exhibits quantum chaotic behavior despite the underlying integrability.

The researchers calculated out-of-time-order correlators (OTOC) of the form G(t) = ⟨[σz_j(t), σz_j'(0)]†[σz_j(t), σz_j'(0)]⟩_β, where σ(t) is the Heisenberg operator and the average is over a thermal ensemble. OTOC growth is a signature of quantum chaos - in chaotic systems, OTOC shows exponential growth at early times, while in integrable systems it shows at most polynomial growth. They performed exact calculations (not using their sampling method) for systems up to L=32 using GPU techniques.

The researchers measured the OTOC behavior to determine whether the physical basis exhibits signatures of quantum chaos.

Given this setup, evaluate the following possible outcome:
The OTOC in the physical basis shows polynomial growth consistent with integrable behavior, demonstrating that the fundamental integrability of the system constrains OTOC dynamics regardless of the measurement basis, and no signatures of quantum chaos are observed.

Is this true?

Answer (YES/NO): NO